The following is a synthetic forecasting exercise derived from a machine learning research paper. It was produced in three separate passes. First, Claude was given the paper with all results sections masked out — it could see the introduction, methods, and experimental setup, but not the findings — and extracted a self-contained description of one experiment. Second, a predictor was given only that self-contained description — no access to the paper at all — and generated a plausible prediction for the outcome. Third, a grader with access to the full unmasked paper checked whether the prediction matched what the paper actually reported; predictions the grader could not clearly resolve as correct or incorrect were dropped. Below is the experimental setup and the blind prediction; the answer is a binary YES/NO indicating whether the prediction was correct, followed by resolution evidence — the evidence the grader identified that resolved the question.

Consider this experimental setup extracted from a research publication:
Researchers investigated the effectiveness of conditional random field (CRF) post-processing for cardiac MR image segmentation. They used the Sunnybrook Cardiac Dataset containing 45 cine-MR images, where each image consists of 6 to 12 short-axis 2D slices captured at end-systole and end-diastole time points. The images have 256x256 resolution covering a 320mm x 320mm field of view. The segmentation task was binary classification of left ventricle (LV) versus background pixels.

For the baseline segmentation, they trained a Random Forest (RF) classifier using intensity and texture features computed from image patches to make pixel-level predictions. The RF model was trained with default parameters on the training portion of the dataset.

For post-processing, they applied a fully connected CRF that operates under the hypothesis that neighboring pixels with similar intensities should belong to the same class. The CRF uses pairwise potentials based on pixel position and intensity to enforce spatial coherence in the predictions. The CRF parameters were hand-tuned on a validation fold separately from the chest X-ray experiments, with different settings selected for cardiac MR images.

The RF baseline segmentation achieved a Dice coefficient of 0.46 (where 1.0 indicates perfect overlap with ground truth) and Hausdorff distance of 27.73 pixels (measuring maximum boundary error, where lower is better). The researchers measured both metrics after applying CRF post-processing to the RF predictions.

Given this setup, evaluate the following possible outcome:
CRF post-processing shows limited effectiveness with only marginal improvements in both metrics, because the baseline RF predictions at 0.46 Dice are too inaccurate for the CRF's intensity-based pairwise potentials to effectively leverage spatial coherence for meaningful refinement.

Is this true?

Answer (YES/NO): NO